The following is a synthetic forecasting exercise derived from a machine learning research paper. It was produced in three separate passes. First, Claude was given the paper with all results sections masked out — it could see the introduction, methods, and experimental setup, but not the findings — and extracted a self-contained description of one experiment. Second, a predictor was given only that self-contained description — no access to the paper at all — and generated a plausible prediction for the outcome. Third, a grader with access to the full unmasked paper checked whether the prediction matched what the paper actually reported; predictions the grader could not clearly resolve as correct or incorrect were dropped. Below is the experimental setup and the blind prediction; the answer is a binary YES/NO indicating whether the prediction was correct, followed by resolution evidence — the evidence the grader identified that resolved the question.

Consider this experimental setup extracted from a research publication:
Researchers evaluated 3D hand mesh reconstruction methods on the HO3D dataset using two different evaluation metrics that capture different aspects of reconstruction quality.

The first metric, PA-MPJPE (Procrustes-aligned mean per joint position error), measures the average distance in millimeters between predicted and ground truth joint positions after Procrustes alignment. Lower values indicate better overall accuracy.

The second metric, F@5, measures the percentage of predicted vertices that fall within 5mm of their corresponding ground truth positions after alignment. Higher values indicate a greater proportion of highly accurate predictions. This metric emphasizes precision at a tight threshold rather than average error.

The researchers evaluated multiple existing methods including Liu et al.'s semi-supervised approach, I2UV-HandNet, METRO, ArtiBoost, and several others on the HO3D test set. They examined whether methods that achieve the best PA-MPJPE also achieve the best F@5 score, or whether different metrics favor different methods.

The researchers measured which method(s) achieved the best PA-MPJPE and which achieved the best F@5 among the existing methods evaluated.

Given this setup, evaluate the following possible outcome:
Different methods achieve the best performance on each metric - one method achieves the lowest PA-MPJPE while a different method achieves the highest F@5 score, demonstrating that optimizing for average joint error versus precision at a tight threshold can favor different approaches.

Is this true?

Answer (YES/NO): NO